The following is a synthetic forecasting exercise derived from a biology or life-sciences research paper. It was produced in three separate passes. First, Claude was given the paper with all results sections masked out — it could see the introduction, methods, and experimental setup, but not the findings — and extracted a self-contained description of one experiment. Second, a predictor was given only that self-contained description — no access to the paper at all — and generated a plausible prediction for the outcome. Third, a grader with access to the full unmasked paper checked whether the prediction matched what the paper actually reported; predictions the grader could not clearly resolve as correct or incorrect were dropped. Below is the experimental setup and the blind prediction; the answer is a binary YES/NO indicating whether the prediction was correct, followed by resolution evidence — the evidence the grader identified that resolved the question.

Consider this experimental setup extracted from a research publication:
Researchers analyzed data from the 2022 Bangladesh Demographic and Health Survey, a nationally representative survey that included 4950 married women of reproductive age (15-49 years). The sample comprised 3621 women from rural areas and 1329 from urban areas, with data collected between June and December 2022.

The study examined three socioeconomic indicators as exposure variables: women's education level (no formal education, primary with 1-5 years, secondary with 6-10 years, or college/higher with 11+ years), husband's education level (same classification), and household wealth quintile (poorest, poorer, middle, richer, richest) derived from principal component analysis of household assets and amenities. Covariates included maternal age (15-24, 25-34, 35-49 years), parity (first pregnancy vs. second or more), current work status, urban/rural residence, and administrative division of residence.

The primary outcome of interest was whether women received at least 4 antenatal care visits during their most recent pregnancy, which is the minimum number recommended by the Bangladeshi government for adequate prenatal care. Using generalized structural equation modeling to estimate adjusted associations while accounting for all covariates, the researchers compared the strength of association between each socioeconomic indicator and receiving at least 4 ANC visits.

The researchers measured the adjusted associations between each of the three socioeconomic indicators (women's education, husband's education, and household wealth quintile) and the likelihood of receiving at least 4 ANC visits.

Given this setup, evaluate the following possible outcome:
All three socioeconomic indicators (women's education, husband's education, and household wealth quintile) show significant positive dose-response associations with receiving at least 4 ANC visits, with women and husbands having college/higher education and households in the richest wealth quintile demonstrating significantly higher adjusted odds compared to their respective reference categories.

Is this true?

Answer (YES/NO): YES